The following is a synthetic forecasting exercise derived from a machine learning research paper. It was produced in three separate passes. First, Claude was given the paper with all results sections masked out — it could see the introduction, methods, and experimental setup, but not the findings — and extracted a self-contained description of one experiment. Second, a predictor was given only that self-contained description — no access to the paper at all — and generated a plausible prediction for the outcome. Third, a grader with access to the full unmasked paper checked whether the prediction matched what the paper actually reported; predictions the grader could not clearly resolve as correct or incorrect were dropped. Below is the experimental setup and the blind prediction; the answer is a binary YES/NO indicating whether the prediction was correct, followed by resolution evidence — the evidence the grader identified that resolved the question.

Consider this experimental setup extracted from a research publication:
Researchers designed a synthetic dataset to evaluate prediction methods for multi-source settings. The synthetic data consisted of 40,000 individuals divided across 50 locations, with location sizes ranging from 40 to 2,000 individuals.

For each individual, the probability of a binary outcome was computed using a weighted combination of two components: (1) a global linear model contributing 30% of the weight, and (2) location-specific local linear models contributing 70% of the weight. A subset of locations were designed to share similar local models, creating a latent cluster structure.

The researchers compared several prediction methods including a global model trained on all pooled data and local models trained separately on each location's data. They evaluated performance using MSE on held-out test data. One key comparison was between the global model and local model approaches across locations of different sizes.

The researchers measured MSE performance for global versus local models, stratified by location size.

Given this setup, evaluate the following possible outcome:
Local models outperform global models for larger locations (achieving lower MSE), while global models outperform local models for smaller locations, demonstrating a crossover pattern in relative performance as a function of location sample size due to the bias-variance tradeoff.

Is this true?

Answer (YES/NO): NO